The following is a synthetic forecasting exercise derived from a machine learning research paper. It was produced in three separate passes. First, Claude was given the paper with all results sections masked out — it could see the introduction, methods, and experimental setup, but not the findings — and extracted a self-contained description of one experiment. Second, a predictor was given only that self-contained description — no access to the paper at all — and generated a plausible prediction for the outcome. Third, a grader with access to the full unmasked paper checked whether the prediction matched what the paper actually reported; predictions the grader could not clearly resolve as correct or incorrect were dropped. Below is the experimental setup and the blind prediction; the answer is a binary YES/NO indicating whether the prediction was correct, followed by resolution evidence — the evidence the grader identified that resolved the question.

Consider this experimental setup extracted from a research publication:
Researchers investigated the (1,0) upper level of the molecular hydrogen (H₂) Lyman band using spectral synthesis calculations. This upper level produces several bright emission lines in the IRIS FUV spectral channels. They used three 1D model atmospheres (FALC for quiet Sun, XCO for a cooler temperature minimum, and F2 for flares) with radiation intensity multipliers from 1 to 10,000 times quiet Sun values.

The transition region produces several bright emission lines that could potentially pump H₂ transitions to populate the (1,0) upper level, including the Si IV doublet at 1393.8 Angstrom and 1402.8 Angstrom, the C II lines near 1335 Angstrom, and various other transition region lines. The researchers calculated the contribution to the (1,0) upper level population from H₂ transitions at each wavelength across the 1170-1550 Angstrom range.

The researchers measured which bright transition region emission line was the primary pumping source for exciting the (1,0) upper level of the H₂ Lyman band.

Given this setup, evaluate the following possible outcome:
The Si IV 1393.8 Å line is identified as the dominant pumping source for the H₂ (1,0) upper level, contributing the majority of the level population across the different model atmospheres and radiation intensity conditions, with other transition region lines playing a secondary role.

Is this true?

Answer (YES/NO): YES